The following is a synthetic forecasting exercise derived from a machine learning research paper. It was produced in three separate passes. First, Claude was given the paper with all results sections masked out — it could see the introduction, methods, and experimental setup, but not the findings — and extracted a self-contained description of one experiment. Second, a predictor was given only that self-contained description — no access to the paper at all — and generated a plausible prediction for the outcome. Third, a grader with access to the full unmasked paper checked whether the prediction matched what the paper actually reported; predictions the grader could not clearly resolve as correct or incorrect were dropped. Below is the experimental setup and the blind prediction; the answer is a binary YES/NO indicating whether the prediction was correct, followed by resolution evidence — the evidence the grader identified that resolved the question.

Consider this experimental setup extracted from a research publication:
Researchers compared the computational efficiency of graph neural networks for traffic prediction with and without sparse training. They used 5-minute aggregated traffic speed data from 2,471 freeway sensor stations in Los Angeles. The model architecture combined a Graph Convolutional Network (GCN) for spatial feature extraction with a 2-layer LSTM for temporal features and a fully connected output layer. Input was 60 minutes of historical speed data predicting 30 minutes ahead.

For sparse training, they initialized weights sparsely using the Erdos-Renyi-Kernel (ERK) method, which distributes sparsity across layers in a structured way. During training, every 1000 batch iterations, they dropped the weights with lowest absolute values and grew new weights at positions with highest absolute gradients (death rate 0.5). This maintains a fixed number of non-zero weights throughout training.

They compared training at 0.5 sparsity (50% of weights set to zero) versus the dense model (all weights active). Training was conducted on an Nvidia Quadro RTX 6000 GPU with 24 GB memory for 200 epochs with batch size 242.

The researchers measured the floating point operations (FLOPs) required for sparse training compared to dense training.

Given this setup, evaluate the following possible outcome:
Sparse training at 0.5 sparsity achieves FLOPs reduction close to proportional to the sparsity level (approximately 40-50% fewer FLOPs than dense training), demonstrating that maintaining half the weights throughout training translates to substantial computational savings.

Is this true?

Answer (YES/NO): YES